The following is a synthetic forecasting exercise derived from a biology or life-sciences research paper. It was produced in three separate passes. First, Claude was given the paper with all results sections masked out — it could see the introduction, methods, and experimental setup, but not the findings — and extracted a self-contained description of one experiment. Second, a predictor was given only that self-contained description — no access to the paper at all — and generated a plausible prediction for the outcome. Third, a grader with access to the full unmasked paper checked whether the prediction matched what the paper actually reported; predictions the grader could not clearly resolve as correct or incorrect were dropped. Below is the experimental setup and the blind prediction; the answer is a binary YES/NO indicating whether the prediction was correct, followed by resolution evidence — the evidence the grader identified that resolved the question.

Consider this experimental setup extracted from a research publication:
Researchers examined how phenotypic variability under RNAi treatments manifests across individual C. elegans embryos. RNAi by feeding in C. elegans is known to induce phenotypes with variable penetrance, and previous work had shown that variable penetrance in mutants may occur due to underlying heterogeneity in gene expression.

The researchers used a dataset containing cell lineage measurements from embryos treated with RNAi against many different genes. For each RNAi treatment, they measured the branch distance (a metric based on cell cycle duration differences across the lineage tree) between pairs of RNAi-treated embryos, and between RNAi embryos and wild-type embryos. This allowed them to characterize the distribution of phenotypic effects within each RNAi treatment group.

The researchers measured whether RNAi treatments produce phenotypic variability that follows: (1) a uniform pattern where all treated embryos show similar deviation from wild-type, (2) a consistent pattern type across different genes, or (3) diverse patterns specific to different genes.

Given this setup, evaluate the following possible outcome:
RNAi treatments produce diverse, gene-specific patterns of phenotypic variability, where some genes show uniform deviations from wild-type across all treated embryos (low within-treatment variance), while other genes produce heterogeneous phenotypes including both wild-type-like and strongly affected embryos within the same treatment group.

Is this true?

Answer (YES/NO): NO